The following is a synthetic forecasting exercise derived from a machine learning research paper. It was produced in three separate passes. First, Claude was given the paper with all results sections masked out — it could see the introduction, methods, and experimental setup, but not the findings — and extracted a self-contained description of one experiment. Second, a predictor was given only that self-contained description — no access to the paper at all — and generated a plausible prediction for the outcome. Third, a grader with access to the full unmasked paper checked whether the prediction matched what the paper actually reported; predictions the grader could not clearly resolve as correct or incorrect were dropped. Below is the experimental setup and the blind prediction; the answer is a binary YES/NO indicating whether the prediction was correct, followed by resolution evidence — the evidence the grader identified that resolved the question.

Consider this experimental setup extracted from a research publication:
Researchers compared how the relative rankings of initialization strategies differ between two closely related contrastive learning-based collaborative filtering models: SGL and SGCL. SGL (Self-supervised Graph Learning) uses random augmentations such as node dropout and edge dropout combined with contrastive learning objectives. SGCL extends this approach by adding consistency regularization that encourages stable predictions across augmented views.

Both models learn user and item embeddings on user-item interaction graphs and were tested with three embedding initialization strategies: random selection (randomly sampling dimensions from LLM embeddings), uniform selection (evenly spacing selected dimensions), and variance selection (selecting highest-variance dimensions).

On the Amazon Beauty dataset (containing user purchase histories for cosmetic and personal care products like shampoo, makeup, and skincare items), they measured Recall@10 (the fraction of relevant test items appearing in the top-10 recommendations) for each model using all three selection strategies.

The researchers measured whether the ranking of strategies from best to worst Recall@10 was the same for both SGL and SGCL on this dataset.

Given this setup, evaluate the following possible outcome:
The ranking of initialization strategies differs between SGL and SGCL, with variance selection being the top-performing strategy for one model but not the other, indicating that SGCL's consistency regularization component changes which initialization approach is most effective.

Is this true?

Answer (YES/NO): YES